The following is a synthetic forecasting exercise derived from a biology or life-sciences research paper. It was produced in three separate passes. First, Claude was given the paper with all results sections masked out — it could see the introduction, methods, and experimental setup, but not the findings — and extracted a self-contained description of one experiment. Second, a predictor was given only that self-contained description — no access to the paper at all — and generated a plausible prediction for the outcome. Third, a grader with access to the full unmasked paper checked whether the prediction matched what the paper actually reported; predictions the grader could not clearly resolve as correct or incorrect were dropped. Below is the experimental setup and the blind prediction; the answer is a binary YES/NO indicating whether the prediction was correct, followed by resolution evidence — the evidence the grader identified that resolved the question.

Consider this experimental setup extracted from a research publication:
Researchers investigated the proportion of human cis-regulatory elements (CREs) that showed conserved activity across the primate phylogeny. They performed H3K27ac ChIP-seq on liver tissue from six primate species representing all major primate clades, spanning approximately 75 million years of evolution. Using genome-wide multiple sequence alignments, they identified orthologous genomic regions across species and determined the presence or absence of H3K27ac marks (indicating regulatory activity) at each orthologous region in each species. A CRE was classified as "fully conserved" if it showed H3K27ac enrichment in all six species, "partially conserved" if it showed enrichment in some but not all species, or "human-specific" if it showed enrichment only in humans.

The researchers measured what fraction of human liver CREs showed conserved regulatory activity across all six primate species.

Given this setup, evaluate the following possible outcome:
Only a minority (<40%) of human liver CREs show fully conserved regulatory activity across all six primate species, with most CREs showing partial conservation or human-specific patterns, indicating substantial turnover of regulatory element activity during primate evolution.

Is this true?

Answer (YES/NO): NO